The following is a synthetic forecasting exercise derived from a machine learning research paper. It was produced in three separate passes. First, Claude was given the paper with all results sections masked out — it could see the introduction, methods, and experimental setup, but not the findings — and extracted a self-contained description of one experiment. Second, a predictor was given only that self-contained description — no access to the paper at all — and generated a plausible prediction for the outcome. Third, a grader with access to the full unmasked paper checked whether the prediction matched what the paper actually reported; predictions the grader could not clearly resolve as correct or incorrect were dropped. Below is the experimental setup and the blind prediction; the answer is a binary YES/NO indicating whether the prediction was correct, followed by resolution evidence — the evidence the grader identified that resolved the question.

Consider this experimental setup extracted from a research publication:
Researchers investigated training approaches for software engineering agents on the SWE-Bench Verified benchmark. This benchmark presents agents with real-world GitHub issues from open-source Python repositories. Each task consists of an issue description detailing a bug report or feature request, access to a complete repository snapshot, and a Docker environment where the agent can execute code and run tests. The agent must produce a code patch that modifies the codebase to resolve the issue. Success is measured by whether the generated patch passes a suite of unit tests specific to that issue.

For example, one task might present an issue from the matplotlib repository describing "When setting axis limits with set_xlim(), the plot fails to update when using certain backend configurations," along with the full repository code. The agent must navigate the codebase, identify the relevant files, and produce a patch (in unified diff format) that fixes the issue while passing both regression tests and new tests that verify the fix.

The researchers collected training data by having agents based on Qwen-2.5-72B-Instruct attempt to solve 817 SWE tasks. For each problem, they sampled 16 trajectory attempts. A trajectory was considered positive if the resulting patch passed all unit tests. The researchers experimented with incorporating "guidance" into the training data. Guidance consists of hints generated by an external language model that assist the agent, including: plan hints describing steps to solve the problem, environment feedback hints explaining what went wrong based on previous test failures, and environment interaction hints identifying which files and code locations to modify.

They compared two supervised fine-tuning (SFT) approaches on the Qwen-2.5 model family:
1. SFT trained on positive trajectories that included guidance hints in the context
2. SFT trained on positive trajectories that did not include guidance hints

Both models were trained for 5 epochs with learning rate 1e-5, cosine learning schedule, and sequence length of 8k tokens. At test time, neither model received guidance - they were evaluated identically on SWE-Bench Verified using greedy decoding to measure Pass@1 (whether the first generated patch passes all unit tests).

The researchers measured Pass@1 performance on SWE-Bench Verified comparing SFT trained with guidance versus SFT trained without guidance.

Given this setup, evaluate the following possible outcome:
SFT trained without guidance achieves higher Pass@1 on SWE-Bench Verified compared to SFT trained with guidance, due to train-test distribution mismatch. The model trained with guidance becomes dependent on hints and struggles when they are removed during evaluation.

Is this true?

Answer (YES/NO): YES